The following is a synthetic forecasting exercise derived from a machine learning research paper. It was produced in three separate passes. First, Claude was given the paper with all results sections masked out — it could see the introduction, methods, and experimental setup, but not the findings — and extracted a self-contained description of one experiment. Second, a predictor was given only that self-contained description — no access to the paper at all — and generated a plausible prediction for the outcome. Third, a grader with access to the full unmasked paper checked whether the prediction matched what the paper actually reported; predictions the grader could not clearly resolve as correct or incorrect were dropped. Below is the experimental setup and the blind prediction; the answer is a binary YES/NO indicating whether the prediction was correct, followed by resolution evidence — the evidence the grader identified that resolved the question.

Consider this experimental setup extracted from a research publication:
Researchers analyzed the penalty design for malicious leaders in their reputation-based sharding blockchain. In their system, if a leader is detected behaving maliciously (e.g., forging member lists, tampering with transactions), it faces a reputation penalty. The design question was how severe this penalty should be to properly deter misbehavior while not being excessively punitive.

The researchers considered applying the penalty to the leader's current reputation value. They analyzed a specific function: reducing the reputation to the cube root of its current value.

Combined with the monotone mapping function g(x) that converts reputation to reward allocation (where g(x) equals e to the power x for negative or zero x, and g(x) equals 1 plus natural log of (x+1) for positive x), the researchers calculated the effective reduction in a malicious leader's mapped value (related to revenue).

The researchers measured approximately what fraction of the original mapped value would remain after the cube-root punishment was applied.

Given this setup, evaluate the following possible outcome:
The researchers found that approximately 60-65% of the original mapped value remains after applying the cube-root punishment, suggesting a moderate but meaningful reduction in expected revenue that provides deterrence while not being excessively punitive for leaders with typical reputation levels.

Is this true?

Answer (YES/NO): NO